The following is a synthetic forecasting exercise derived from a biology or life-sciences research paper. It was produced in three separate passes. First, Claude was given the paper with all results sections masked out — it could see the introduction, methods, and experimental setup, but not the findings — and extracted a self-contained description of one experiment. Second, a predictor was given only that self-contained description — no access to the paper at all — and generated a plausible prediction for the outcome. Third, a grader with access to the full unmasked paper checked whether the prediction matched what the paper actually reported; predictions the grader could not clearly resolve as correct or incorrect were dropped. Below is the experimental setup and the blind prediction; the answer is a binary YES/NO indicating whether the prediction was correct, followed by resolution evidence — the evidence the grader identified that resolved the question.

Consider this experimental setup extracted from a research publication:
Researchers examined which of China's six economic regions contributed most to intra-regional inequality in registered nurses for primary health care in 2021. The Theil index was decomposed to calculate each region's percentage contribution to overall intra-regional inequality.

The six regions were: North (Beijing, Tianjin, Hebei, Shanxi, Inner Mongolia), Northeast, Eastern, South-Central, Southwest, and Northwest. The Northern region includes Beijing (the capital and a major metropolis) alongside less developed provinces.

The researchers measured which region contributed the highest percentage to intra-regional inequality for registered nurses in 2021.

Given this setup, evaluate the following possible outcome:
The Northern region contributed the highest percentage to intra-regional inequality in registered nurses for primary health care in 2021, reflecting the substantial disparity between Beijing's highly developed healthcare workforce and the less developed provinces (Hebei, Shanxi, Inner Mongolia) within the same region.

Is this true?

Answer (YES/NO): YES